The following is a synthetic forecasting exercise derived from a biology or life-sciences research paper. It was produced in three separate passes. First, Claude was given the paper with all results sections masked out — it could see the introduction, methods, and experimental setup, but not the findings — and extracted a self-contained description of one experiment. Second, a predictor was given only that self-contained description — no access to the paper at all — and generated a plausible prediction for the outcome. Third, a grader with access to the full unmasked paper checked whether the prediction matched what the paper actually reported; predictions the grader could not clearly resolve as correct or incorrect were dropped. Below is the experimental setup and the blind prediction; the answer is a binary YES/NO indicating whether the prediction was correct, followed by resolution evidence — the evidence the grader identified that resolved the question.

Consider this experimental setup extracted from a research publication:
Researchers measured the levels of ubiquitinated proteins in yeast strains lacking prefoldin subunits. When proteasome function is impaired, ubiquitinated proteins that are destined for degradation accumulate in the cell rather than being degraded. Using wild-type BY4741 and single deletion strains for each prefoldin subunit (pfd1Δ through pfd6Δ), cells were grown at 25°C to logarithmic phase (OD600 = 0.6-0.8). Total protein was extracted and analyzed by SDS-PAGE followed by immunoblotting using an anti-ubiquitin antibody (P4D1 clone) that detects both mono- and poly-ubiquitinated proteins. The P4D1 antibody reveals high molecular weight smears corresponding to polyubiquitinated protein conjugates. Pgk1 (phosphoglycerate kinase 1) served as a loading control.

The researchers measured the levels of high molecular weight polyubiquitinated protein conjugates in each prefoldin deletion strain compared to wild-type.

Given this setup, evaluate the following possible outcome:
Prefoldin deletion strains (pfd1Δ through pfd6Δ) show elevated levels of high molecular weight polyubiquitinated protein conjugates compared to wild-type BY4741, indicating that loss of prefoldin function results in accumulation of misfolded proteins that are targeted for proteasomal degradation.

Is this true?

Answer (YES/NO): NO